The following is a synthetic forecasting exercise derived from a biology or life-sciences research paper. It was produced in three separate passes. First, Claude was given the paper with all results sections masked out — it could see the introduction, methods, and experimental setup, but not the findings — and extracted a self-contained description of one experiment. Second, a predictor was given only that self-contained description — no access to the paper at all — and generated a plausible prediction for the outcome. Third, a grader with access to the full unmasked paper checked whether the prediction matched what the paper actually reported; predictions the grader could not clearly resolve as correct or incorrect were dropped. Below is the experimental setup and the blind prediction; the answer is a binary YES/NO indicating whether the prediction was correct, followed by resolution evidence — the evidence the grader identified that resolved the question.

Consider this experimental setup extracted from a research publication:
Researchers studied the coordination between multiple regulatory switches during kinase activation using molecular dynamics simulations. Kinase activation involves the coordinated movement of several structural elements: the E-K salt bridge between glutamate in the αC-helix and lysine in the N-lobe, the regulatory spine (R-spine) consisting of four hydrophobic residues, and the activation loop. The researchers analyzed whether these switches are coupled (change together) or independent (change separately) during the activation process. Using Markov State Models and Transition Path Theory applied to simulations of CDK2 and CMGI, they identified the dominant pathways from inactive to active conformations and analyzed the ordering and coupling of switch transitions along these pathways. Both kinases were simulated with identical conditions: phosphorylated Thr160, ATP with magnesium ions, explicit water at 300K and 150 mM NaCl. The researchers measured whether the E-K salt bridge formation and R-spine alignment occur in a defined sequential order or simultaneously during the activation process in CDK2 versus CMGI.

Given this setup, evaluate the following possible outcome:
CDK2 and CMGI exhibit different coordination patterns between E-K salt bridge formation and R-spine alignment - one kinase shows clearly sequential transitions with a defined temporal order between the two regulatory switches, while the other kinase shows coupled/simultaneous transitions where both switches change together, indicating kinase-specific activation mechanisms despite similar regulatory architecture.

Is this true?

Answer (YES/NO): NO